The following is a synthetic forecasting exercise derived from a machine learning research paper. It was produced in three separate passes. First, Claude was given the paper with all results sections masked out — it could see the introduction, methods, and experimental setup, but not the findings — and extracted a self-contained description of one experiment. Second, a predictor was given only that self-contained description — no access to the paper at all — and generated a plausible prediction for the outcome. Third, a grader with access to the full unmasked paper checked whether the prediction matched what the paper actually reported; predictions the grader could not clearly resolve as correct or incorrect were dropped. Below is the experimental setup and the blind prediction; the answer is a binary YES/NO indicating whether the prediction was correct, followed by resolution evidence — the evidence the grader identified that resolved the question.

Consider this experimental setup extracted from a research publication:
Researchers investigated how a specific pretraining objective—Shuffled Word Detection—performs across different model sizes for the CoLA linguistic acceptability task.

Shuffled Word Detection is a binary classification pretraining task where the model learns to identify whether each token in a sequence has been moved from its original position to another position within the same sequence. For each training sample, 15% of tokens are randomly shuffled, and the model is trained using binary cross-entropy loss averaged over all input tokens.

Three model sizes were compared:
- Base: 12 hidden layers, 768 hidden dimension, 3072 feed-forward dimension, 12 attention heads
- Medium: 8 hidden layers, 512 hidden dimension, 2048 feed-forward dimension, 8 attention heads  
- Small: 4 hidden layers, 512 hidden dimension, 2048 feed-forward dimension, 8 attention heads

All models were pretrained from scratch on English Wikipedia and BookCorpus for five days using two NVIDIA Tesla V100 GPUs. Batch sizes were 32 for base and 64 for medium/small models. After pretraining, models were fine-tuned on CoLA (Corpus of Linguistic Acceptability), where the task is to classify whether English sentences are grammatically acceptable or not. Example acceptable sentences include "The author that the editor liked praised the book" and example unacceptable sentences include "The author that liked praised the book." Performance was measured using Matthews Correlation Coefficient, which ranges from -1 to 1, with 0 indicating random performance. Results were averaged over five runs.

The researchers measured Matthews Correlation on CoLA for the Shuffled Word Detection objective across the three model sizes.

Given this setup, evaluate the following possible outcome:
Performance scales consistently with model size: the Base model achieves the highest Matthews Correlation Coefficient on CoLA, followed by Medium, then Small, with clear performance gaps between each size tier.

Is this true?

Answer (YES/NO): NO